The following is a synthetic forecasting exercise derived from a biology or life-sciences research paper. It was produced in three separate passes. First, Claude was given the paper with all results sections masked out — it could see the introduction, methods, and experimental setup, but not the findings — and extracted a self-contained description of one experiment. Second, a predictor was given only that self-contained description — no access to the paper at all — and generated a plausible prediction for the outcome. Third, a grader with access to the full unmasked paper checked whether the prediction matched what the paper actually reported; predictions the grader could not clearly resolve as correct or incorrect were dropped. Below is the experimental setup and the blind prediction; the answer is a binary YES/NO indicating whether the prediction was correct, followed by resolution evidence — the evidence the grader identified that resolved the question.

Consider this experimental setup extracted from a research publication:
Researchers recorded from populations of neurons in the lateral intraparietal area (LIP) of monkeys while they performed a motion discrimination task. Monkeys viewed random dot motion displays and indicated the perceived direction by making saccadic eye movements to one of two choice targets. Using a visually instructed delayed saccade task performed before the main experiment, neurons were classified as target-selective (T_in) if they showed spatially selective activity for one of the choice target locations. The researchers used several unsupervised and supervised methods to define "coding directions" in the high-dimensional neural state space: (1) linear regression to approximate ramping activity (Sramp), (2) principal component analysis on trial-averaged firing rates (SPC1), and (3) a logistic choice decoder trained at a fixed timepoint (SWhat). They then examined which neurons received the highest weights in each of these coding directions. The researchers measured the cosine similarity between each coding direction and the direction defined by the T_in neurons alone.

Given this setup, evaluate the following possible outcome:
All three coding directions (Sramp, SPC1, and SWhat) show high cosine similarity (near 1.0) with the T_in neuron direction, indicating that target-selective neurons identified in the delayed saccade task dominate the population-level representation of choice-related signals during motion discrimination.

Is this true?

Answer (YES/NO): NO